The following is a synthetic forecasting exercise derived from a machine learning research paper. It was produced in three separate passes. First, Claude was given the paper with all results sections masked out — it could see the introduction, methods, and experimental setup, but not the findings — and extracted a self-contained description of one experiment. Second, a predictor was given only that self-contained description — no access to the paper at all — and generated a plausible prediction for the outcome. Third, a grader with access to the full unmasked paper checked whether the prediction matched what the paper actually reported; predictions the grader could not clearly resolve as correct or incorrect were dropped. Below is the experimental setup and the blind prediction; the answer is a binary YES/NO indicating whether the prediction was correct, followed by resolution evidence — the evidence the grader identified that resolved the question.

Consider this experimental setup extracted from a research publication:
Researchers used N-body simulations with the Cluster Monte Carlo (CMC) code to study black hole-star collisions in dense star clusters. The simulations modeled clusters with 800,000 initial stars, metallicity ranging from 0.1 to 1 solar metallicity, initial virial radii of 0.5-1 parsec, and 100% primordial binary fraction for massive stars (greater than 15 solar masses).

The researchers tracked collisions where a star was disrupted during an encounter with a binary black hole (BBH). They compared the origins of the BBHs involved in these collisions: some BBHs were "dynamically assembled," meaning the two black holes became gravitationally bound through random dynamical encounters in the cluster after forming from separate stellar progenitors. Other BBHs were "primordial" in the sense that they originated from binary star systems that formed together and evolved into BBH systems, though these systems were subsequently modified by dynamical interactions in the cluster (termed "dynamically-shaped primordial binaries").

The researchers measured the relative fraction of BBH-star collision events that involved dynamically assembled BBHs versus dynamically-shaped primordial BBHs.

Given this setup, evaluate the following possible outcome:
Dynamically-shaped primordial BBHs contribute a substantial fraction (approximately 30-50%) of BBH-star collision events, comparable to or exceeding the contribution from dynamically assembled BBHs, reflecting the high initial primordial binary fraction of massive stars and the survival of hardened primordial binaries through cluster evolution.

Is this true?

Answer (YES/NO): NO